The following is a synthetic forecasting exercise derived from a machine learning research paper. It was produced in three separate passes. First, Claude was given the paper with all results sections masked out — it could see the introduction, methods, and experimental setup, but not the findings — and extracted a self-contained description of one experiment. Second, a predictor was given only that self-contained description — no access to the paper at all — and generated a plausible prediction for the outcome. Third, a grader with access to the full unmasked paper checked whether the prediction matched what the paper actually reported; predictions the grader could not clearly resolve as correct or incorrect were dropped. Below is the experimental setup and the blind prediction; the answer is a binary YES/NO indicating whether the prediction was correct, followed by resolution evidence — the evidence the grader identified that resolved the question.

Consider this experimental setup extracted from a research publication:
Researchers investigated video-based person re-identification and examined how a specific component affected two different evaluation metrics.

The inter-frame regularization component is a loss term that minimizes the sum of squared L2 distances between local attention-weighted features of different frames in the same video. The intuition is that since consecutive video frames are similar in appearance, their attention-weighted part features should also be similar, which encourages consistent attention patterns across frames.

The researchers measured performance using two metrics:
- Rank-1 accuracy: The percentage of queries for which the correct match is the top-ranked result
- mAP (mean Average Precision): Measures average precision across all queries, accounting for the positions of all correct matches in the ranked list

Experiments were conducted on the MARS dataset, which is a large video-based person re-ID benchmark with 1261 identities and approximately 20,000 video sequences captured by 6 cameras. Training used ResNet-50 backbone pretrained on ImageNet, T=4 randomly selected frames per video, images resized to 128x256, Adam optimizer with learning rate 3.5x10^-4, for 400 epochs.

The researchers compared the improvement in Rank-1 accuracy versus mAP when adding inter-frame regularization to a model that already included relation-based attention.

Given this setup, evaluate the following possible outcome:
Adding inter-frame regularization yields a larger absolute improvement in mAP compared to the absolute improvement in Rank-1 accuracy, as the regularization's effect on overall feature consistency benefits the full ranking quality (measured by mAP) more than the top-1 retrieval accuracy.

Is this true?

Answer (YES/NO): YES